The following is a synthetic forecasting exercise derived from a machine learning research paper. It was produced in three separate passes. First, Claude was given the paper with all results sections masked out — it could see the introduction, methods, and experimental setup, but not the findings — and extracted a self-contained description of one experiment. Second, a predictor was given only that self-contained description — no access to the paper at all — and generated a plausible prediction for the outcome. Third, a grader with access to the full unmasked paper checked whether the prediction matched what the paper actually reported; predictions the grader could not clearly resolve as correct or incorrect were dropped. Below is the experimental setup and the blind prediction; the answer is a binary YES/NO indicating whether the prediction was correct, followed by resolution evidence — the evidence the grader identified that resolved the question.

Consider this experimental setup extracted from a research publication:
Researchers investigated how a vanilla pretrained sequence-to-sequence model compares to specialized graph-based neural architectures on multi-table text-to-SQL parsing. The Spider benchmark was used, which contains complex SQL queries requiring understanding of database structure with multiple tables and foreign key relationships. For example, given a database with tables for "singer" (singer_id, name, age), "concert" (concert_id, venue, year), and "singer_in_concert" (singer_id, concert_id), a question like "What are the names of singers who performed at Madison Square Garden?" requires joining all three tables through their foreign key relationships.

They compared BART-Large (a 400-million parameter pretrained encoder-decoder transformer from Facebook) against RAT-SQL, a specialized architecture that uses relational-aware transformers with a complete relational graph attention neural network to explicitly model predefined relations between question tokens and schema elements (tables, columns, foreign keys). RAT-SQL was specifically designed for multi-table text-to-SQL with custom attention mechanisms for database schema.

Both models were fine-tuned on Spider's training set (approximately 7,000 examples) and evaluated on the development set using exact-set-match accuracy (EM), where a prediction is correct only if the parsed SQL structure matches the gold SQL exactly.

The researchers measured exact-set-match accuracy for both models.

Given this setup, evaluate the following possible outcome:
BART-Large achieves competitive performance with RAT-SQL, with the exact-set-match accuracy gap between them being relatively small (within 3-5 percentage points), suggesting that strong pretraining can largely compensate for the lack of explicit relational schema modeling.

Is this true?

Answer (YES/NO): NO